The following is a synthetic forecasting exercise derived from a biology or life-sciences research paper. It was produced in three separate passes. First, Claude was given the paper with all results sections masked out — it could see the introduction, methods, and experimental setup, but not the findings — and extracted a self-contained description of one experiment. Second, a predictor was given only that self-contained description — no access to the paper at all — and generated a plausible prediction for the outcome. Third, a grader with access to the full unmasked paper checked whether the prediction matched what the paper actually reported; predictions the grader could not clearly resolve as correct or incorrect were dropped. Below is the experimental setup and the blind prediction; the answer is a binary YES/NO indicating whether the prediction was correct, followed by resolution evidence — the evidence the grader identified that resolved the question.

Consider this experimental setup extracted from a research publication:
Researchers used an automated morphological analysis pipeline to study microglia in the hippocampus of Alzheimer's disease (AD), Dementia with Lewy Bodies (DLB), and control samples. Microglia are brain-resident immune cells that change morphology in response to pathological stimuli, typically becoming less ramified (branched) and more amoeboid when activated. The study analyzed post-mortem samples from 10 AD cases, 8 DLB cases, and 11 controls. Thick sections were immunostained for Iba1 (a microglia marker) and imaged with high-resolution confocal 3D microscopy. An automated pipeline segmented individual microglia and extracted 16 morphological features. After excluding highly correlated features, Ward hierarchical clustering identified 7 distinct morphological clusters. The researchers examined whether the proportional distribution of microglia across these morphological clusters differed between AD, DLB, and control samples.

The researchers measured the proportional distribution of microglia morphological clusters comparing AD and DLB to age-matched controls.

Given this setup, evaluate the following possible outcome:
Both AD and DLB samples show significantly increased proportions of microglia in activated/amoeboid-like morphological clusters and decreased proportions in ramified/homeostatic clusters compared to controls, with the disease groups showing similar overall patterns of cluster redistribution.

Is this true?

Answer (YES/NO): YES